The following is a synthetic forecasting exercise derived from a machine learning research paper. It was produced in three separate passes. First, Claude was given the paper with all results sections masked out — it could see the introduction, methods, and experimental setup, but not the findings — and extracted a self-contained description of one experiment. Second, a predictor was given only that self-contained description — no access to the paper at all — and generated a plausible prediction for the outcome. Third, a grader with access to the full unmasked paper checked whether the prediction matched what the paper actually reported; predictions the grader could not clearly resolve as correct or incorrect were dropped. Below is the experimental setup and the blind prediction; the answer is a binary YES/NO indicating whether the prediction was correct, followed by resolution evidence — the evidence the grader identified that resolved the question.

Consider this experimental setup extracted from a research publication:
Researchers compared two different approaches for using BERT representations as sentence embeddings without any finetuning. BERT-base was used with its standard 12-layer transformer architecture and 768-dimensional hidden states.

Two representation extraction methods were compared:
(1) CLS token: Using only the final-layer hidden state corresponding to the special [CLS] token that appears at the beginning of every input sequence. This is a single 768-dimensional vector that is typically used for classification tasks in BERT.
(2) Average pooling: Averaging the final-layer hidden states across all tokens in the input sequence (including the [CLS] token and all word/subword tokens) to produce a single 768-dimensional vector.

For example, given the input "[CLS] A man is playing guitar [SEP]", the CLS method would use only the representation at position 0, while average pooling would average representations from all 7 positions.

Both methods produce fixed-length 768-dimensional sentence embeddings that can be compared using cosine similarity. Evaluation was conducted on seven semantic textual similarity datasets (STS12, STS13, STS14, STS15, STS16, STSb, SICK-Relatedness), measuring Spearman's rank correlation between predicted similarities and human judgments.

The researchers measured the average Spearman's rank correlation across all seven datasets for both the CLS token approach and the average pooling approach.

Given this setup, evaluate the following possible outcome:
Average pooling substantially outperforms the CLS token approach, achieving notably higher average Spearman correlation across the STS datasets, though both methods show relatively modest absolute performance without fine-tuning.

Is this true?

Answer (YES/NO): YES